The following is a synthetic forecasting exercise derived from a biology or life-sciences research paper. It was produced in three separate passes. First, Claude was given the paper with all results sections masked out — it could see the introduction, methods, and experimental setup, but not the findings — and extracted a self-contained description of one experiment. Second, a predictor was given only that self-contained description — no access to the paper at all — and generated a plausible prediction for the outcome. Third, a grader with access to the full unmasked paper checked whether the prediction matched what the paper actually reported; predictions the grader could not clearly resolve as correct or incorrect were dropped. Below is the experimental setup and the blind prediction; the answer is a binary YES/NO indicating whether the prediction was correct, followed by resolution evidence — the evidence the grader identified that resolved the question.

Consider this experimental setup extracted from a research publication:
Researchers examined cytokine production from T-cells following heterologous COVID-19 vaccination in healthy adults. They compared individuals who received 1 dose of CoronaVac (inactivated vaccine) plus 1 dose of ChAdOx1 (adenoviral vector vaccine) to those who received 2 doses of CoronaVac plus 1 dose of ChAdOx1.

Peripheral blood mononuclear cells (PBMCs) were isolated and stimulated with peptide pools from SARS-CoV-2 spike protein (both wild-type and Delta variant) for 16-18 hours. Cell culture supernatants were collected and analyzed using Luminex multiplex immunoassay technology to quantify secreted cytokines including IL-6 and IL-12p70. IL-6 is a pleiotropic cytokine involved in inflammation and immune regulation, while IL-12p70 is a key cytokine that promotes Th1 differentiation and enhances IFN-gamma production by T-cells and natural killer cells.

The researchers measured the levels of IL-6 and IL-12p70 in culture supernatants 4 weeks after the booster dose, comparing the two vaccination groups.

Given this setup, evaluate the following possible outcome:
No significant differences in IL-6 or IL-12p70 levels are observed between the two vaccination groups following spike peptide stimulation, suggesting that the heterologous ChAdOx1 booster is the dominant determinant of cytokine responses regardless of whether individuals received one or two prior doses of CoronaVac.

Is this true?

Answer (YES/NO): NO